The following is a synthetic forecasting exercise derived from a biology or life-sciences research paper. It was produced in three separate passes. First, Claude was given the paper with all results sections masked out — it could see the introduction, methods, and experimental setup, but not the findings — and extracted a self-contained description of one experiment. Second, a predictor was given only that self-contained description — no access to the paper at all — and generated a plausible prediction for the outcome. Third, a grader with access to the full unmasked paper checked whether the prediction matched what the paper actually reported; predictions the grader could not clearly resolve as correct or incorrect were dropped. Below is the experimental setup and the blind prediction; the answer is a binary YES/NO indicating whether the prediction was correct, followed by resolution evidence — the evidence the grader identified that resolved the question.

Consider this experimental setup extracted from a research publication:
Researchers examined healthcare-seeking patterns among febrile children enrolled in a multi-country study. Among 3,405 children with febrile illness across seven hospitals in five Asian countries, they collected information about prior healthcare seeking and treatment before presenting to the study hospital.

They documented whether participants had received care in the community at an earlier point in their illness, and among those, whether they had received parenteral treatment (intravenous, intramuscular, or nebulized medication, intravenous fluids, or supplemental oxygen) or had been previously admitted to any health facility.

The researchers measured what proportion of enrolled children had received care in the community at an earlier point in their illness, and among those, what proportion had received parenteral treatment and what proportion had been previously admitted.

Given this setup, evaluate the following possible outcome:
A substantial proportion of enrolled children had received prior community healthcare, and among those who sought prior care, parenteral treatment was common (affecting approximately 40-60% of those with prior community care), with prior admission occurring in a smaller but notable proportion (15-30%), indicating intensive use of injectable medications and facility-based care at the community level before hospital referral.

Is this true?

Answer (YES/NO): NO